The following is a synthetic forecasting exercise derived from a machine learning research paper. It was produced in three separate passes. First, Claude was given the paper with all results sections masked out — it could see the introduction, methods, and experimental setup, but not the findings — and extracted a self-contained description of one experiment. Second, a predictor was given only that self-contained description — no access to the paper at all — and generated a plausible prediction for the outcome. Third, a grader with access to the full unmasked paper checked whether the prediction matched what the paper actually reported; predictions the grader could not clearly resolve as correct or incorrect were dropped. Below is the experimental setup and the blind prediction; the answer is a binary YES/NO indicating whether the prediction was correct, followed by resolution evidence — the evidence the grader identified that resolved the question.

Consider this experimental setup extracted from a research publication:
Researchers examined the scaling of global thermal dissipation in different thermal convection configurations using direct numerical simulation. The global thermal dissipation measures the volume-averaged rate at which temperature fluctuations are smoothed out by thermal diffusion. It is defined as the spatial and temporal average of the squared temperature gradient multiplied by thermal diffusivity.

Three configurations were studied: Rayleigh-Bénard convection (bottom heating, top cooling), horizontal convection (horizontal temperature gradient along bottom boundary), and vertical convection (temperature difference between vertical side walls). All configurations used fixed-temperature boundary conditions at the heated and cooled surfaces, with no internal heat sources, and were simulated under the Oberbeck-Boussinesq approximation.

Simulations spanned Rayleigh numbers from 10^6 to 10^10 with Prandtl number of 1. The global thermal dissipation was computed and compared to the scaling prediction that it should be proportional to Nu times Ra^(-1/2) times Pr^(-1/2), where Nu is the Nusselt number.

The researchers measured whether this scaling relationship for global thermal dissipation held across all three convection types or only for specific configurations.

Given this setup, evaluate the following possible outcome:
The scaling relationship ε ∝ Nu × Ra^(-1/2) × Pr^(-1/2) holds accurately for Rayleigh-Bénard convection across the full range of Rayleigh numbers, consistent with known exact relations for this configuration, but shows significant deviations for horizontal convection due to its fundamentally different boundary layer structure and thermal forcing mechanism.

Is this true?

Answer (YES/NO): NO